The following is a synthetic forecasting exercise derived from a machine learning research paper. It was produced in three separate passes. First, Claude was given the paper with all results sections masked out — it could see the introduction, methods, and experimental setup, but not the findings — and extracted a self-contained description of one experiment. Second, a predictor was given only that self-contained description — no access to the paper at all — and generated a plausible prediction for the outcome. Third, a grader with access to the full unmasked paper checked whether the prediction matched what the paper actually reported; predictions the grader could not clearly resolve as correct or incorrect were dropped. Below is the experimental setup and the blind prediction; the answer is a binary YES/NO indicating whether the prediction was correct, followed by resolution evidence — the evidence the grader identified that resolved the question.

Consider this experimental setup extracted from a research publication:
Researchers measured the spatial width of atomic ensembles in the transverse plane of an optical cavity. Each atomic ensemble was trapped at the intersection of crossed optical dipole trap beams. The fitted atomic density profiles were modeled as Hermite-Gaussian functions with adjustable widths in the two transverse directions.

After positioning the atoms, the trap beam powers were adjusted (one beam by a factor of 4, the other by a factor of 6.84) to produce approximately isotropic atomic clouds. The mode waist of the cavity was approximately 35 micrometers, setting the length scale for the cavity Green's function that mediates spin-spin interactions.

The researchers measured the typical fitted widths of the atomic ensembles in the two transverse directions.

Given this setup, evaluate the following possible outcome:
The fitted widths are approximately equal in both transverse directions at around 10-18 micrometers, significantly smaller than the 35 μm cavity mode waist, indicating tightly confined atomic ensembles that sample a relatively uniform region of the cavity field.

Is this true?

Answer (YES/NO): NO